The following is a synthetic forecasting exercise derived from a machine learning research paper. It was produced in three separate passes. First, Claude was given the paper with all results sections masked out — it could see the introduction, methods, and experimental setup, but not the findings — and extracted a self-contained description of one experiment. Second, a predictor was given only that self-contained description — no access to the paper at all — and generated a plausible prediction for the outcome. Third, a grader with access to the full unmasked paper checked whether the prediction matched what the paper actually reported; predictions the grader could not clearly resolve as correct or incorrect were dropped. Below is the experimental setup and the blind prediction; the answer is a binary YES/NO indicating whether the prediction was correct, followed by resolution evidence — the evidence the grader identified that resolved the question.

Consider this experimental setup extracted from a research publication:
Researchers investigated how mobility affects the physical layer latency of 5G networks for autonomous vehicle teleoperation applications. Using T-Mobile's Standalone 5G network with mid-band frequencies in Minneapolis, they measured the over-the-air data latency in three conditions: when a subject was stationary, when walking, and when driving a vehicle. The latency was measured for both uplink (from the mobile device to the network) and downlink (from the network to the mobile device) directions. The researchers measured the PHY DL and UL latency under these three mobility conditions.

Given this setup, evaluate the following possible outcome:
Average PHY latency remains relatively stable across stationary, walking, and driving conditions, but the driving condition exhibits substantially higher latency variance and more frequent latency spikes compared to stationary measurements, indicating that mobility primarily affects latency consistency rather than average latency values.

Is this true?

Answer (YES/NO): NO